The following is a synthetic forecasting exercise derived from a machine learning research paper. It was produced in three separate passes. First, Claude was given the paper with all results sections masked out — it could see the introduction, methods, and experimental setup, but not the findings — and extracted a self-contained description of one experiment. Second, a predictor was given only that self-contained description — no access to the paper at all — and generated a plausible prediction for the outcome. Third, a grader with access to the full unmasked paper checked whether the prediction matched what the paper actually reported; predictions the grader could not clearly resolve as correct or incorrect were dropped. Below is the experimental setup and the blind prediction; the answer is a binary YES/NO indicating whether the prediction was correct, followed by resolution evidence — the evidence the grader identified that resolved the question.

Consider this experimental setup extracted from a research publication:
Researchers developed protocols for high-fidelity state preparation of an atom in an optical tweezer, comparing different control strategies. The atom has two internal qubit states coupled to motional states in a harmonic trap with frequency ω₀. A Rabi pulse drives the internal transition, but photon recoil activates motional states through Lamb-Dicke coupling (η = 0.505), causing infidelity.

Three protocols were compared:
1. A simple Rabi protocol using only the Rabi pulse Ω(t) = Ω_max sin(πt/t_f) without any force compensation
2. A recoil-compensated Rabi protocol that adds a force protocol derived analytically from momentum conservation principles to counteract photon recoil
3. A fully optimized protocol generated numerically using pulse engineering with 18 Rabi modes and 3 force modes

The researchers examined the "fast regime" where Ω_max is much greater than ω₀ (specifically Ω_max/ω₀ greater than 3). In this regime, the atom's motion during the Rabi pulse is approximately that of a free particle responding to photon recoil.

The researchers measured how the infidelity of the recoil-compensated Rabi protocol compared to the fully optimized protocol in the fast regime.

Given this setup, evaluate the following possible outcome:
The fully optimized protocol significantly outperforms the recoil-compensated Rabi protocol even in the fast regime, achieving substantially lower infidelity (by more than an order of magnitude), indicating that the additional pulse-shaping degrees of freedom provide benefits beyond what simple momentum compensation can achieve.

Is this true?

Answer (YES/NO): NO